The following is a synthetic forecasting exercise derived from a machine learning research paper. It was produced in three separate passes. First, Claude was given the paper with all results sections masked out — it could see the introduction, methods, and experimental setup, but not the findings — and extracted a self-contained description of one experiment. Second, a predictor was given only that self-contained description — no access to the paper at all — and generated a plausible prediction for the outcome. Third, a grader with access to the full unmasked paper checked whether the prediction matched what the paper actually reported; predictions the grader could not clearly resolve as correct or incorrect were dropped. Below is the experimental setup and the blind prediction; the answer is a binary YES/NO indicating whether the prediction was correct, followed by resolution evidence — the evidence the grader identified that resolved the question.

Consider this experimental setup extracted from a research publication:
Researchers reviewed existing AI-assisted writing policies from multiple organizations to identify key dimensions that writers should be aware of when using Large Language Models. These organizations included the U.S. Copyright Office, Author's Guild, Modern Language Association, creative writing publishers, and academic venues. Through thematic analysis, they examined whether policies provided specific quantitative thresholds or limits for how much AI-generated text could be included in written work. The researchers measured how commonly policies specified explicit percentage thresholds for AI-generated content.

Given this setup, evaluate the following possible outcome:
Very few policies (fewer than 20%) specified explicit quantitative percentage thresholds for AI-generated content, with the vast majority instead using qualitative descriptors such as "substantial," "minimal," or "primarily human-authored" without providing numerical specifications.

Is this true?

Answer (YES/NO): NO